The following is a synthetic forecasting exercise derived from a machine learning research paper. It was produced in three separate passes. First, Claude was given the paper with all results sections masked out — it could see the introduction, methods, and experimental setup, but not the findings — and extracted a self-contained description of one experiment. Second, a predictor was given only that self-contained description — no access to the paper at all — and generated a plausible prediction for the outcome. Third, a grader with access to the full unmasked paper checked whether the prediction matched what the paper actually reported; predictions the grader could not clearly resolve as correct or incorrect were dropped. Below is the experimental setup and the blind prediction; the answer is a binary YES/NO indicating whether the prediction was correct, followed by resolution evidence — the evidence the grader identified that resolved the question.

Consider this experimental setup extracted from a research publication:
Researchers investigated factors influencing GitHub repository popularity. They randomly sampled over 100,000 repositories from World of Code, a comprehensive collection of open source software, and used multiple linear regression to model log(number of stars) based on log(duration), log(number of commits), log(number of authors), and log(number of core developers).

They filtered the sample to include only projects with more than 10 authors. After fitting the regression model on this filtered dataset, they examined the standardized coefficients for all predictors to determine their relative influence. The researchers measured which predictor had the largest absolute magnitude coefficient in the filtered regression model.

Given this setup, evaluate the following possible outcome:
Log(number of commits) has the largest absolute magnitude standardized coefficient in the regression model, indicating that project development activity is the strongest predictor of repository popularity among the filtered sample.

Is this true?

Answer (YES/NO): NO